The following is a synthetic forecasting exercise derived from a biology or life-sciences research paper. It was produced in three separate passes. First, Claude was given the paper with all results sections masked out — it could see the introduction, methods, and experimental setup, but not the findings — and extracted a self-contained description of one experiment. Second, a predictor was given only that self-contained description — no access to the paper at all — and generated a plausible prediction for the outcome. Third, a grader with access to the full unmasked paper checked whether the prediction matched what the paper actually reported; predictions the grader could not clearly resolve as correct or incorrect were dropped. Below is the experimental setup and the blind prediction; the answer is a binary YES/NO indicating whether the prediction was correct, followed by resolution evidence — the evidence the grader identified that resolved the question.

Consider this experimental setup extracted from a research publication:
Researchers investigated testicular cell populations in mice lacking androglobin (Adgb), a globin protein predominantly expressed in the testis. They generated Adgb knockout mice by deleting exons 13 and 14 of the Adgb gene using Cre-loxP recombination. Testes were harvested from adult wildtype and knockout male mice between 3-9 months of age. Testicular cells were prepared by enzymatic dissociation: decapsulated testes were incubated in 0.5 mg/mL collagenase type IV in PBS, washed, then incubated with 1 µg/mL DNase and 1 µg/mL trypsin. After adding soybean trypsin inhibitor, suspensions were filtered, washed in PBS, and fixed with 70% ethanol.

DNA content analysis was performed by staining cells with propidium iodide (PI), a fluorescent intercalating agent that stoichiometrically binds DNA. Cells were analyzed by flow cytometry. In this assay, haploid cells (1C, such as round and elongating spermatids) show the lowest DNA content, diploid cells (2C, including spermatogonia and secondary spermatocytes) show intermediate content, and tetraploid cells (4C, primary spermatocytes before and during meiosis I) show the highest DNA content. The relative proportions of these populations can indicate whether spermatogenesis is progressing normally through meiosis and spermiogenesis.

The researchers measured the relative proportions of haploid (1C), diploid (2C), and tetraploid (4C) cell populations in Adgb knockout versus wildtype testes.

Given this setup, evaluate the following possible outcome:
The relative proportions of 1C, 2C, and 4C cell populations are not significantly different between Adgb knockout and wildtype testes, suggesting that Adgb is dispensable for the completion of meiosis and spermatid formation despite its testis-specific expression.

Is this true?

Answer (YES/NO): NO